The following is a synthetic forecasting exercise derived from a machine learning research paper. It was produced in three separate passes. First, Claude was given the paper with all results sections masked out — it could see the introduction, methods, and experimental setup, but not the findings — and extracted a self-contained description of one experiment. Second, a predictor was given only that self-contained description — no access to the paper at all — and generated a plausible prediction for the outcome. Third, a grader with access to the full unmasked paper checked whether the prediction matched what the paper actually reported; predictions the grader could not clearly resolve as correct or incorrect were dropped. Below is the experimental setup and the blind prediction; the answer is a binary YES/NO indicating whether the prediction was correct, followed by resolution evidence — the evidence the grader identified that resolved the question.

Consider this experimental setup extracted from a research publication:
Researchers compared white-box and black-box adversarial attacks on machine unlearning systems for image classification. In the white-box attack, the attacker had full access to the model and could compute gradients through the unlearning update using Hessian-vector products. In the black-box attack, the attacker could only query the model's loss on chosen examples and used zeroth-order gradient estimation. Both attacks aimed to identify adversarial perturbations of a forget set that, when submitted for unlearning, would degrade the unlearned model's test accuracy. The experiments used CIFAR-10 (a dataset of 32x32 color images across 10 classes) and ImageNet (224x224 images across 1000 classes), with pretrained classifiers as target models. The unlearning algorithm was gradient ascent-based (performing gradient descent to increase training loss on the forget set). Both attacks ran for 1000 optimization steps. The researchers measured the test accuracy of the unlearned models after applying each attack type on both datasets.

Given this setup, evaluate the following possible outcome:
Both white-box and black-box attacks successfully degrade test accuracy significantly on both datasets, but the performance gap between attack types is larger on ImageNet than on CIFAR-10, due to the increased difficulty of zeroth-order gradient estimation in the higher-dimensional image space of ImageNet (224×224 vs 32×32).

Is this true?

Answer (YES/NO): NO